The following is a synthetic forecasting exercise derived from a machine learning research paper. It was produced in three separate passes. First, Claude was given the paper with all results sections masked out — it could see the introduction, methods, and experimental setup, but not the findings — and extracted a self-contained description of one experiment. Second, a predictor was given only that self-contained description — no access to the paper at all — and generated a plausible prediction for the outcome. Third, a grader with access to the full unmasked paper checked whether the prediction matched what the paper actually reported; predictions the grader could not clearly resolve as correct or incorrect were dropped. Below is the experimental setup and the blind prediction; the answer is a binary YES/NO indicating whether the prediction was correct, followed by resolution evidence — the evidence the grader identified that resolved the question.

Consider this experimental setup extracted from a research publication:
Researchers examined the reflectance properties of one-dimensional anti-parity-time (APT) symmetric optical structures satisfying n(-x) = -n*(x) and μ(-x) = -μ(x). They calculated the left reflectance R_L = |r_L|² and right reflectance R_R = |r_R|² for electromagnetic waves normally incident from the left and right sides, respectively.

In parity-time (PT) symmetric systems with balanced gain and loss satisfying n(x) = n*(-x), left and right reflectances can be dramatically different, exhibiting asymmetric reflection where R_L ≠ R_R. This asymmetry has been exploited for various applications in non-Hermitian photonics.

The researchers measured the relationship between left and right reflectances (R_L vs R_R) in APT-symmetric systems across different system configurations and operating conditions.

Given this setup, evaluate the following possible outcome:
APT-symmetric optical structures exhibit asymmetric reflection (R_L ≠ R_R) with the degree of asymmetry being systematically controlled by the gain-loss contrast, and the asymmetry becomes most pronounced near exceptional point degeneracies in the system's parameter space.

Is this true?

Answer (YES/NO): NO